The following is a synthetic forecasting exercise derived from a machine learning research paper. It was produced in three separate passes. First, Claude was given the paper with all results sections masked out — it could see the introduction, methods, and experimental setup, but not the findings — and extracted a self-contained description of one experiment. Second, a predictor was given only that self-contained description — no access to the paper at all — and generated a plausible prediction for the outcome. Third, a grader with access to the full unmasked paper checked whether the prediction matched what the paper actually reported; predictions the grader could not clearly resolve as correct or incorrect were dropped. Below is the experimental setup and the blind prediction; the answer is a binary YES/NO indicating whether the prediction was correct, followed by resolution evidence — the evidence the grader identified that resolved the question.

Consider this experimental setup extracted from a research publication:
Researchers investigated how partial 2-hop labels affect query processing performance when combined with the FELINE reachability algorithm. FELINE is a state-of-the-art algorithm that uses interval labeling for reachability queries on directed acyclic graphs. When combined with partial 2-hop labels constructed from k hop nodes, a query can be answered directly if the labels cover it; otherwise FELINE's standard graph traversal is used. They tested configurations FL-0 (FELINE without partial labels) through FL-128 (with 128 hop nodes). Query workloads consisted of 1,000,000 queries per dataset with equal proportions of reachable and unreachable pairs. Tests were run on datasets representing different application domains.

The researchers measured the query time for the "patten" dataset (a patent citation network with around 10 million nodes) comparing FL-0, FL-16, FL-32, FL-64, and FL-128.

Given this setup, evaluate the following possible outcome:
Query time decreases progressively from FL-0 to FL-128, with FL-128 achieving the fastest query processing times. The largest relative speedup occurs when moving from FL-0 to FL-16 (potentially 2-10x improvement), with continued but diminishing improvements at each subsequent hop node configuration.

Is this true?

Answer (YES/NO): NO